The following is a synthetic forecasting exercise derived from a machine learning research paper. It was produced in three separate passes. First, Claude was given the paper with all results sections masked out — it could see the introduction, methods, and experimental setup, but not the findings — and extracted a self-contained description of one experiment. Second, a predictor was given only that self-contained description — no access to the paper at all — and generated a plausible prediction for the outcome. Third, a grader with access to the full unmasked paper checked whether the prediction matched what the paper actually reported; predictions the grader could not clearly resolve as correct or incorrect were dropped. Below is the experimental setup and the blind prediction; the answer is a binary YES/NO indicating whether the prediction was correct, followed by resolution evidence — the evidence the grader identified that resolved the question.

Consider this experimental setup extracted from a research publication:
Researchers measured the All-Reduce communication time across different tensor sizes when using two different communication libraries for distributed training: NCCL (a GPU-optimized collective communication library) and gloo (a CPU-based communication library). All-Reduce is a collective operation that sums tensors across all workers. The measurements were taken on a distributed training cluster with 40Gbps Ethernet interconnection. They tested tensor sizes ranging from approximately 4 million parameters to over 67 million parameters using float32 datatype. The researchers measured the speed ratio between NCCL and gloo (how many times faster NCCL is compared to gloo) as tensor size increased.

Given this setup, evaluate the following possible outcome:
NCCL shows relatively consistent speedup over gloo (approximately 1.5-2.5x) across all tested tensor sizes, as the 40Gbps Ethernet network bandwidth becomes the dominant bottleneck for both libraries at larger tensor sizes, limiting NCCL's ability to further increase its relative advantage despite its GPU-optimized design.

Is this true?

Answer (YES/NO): YES